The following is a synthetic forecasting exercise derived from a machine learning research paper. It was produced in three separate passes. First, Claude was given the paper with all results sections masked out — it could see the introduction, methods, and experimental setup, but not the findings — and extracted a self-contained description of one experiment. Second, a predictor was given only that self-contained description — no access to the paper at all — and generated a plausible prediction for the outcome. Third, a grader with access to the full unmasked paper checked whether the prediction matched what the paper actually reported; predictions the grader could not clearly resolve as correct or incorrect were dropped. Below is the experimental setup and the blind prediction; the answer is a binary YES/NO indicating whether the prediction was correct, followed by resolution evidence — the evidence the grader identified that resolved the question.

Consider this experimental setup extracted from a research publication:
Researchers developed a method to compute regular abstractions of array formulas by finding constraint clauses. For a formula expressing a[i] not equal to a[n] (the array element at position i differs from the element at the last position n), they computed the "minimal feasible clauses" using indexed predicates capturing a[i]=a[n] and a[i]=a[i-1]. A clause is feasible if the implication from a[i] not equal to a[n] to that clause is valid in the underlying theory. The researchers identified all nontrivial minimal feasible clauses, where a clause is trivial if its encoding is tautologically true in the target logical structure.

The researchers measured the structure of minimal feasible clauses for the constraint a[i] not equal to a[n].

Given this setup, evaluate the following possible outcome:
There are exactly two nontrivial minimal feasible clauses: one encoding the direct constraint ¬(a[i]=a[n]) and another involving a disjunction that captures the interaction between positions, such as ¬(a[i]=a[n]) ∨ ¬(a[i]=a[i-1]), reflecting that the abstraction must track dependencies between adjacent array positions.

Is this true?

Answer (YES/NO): NO